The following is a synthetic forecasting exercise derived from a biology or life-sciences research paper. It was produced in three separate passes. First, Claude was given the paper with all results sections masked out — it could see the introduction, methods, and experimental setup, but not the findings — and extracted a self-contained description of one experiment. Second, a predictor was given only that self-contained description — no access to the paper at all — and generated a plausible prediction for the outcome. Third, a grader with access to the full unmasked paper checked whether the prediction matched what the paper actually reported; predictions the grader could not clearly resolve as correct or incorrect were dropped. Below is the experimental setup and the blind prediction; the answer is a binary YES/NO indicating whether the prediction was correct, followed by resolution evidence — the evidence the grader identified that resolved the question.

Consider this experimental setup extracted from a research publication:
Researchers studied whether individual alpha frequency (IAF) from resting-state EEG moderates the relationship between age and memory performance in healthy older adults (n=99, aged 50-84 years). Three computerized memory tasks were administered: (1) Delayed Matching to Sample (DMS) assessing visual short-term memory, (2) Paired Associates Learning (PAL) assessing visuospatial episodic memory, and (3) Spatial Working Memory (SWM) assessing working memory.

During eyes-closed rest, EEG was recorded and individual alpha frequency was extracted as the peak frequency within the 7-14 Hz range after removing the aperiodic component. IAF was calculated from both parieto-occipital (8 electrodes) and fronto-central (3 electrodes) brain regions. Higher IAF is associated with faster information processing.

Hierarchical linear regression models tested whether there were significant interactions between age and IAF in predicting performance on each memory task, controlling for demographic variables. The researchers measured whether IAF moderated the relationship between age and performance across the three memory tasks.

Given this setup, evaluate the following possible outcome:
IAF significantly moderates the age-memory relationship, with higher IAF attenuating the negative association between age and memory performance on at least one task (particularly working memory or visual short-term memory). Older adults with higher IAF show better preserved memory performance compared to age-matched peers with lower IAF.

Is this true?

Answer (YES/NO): NO